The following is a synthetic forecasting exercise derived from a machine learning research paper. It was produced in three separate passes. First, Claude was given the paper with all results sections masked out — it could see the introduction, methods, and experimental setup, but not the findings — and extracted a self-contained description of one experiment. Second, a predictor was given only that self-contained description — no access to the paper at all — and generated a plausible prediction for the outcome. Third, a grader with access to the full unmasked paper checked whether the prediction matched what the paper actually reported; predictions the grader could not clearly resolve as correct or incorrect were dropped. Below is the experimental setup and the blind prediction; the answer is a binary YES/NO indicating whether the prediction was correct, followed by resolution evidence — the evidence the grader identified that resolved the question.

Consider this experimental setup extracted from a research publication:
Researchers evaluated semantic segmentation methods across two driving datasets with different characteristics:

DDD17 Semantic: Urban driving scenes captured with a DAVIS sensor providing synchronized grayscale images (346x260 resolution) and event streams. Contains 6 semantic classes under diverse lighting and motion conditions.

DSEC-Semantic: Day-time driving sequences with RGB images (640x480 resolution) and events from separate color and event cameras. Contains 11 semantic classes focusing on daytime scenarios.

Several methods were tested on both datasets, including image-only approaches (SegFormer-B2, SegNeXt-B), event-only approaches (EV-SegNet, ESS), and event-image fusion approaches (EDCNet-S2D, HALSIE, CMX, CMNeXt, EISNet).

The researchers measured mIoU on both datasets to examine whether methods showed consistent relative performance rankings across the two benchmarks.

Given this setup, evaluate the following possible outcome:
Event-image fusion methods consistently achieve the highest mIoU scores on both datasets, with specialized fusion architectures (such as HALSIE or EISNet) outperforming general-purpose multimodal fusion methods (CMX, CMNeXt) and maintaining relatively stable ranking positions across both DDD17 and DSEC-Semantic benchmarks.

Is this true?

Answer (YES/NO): NO